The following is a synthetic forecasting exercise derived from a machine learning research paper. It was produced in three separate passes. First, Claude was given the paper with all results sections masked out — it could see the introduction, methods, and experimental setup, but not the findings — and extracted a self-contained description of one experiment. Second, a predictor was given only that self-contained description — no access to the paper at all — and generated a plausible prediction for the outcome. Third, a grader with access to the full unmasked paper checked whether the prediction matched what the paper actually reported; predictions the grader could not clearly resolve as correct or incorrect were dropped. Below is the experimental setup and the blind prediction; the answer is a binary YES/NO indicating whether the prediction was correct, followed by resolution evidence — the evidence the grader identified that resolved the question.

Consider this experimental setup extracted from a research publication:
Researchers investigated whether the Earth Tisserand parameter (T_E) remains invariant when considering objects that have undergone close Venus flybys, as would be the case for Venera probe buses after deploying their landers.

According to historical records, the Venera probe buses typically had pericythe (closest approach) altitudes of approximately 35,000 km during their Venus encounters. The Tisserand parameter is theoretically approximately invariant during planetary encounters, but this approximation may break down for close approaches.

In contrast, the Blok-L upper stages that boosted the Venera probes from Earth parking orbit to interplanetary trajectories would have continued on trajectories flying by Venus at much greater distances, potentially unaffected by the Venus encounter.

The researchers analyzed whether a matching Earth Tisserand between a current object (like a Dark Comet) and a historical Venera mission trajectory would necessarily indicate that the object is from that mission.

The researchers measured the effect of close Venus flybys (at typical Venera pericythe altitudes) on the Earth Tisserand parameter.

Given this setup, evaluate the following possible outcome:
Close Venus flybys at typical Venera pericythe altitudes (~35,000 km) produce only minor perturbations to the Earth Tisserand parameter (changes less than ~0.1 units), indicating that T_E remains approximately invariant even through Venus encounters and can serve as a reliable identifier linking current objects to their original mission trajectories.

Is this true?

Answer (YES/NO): NO